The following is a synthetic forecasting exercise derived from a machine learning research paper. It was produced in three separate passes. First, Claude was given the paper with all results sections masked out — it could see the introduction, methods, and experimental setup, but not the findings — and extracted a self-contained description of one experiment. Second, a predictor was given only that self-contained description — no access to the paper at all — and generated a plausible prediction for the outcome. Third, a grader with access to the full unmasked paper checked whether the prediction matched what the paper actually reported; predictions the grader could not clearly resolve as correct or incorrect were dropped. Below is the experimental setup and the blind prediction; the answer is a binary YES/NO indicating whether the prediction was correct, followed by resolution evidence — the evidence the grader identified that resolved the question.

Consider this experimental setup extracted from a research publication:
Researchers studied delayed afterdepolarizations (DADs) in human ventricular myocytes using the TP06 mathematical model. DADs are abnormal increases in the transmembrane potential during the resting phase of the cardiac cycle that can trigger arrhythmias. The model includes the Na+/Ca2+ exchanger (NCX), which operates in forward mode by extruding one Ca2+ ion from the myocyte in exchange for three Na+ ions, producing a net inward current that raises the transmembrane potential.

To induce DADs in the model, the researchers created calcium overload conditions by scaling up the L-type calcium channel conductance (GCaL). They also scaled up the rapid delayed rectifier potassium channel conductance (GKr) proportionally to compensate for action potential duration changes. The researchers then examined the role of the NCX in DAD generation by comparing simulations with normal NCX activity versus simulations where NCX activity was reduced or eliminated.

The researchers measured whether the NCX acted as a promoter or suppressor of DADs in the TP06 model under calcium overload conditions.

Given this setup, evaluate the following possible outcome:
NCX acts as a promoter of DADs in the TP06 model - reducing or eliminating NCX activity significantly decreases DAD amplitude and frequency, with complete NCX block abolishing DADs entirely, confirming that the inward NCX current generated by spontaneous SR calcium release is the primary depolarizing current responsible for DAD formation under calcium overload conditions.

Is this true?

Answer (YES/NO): NO